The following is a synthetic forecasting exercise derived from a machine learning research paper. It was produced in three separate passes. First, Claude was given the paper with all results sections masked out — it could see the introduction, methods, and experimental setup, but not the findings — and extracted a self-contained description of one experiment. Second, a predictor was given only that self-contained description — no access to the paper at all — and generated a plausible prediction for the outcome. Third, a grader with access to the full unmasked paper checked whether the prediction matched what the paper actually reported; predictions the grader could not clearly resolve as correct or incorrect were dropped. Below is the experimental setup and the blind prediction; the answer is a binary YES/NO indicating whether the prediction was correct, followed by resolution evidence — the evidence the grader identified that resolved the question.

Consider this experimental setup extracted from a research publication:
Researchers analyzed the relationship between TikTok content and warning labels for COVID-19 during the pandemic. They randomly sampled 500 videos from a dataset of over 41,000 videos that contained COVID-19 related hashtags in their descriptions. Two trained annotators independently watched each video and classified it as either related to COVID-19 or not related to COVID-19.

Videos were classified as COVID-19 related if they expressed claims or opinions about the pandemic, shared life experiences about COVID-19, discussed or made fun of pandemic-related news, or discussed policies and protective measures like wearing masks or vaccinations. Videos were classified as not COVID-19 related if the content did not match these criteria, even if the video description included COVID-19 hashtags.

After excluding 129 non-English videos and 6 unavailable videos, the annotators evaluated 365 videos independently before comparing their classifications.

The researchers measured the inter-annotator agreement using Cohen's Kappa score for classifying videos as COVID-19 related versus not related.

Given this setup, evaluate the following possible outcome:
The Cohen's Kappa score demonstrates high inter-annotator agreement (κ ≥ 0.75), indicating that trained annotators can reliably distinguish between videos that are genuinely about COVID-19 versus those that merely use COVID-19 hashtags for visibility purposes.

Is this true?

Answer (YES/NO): YES